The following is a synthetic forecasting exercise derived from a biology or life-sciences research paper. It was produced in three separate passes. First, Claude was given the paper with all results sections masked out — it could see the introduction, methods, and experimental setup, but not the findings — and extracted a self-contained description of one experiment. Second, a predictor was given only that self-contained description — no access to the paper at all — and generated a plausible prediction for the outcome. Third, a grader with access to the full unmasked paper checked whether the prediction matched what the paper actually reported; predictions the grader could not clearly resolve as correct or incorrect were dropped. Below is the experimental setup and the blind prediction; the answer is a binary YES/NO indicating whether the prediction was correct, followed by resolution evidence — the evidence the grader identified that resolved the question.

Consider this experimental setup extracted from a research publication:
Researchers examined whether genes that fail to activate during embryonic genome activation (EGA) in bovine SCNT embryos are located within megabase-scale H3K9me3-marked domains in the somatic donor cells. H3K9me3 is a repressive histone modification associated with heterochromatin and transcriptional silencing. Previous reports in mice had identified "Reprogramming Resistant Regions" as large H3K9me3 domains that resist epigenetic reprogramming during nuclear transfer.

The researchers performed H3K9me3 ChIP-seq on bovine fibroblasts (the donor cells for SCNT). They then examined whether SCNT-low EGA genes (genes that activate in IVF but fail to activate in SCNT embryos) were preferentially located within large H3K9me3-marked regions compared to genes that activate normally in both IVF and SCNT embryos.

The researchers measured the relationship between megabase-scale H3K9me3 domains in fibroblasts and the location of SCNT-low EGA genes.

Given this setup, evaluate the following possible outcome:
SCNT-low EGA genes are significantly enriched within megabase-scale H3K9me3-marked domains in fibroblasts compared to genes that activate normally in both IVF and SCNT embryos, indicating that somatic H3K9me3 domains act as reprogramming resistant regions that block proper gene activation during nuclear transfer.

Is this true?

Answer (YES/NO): YES